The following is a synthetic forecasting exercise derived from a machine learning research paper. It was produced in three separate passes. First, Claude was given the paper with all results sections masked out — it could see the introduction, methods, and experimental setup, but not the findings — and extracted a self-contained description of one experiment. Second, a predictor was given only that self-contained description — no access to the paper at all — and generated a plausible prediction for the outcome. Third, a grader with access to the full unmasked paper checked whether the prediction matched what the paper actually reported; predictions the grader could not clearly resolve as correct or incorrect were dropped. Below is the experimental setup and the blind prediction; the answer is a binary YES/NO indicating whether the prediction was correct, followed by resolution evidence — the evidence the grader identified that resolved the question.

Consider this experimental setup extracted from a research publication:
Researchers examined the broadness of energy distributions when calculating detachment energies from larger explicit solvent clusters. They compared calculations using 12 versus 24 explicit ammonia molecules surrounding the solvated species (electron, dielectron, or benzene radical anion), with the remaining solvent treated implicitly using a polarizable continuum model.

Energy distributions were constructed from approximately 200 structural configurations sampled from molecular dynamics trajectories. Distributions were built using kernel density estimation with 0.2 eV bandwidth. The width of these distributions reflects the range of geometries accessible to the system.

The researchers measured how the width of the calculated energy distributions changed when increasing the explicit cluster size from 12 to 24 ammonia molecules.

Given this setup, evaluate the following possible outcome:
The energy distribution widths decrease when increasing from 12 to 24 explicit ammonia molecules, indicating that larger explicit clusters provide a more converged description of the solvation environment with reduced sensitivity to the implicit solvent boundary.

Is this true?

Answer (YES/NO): NO